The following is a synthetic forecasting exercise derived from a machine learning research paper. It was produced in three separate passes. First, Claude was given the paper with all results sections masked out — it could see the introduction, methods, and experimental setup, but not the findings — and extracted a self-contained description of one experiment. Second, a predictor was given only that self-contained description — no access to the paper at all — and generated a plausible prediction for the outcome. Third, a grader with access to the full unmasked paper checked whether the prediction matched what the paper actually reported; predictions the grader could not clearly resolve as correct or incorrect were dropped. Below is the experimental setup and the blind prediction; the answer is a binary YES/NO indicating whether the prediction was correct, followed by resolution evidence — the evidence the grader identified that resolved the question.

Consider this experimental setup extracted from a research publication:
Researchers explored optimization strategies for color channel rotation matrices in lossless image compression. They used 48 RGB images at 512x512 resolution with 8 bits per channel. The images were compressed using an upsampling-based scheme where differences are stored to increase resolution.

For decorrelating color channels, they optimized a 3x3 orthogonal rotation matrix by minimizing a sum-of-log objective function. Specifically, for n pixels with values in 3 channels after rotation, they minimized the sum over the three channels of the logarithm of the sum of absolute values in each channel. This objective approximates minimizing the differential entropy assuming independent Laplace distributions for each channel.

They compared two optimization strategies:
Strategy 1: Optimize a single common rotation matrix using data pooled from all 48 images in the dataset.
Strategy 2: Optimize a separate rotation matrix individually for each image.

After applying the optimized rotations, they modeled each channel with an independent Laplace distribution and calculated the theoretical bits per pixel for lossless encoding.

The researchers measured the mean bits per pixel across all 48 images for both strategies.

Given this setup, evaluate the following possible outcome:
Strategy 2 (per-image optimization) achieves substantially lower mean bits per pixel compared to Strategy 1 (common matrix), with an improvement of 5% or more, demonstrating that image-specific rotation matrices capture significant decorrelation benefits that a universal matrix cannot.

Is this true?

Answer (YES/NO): NO